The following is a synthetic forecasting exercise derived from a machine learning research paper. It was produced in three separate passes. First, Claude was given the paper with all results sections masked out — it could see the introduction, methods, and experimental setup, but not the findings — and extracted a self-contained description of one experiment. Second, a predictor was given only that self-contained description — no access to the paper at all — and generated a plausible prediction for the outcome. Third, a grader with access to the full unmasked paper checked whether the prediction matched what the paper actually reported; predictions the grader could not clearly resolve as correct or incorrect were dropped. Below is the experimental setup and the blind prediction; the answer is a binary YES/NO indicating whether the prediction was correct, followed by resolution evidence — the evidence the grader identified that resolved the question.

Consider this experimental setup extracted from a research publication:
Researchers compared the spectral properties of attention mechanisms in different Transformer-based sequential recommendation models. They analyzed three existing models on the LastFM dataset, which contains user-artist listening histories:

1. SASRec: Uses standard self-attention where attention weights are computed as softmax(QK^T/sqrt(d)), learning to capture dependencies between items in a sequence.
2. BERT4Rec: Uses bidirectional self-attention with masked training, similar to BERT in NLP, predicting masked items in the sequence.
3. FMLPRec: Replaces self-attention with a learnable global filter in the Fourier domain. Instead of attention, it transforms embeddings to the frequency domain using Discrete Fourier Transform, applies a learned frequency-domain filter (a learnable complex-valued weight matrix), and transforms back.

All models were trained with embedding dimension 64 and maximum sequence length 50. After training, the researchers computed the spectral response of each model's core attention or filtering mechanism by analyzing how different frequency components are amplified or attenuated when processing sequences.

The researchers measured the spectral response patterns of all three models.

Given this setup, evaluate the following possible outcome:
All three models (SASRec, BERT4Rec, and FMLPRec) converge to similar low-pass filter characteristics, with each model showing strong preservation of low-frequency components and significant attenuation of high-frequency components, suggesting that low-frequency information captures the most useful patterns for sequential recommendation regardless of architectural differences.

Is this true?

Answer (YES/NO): NO